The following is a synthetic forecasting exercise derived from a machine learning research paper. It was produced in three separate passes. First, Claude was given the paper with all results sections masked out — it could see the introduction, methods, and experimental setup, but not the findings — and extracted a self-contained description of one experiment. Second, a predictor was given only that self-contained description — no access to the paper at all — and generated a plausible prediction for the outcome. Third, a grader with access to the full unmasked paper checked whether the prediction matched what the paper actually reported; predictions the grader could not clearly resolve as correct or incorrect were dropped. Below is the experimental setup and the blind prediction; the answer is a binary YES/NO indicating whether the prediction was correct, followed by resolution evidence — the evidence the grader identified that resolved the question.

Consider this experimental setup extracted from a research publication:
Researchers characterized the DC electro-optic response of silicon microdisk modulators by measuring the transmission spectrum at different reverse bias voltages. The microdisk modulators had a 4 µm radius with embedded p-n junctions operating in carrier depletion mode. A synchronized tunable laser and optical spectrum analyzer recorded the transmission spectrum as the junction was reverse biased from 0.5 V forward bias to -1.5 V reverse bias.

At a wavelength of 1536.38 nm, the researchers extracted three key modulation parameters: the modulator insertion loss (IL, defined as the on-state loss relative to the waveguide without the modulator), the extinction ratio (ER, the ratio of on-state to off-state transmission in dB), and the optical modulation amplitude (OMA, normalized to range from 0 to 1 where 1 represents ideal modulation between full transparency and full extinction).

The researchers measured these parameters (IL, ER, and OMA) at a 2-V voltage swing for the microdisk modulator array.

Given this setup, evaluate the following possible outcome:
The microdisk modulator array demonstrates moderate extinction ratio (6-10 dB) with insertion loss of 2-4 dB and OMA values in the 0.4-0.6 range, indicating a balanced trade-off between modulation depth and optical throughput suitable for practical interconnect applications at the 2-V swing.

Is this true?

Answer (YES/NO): YES